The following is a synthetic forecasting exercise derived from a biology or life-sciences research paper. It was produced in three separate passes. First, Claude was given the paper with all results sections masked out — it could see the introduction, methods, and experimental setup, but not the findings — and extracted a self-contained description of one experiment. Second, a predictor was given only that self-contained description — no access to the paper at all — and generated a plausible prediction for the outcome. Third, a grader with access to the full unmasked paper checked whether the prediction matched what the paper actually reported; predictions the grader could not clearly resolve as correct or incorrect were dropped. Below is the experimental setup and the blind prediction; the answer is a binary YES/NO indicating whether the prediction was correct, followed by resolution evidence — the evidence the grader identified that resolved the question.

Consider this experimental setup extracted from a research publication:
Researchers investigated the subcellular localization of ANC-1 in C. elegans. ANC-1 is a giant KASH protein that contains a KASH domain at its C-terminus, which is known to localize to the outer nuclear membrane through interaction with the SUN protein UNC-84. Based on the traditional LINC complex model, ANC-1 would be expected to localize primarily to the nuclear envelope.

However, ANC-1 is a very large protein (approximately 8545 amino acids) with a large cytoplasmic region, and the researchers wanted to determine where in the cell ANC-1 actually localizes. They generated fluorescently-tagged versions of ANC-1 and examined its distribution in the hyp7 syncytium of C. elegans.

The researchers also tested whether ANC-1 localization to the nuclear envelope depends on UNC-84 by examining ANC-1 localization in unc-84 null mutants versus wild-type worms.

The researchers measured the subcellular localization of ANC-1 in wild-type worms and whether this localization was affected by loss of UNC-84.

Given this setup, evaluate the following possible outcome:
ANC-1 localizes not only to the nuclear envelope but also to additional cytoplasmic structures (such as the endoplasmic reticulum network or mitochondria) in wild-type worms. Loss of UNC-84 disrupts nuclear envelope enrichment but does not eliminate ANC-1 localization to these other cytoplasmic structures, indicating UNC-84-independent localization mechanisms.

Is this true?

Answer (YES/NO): NO